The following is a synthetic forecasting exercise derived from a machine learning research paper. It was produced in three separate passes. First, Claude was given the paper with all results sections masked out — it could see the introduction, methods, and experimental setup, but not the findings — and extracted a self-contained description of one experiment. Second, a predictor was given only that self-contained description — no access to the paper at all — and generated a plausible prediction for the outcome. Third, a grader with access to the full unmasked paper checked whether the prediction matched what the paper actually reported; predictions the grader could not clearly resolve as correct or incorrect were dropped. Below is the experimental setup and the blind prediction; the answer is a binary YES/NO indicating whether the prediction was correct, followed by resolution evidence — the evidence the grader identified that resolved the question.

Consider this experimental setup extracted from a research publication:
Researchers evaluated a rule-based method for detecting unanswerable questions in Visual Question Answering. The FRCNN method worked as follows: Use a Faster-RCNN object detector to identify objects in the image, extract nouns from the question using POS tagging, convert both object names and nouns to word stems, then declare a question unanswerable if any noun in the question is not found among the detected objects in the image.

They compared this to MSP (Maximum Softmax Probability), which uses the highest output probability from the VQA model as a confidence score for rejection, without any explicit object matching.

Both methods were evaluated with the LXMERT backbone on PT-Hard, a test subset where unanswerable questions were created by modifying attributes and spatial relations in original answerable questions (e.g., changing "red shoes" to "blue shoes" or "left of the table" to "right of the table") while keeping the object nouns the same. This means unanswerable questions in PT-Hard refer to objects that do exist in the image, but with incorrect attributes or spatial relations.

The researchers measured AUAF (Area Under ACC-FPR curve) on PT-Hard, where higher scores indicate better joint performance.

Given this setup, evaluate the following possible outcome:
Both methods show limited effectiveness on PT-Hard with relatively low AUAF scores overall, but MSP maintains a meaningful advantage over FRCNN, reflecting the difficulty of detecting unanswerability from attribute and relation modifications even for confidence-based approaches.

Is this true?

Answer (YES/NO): YES